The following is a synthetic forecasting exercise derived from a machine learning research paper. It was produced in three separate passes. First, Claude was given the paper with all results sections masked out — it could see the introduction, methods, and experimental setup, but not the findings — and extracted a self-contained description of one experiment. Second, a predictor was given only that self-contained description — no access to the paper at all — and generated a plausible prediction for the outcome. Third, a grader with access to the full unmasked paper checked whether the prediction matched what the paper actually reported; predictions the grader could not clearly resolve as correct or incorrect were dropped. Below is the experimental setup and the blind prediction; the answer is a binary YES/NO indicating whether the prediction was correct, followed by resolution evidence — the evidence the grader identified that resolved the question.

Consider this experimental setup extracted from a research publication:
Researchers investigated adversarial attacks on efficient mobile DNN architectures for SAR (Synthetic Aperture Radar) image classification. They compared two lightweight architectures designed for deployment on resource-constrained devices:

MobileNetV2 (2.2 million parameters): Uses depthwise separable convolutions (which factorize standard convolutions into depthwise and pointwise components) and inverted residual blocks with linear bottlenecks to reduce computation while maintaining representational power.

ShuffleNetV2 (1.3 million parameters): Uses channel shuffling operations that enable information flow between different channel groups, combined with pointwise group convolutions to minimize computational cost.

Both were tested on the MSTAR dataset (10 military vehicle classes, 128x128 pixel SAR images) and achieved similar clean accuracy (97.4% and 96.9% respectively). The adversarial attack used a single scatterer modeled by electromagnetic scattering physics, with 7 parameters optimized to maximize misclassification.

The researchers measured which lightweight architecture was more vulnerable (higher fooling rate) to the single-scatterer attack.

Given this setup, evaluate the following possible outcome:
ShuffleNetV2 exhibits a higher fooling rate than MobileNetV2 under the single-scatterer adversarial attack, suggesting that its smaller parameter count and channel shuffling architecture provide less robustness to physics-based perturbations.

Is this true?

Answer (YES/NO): YES